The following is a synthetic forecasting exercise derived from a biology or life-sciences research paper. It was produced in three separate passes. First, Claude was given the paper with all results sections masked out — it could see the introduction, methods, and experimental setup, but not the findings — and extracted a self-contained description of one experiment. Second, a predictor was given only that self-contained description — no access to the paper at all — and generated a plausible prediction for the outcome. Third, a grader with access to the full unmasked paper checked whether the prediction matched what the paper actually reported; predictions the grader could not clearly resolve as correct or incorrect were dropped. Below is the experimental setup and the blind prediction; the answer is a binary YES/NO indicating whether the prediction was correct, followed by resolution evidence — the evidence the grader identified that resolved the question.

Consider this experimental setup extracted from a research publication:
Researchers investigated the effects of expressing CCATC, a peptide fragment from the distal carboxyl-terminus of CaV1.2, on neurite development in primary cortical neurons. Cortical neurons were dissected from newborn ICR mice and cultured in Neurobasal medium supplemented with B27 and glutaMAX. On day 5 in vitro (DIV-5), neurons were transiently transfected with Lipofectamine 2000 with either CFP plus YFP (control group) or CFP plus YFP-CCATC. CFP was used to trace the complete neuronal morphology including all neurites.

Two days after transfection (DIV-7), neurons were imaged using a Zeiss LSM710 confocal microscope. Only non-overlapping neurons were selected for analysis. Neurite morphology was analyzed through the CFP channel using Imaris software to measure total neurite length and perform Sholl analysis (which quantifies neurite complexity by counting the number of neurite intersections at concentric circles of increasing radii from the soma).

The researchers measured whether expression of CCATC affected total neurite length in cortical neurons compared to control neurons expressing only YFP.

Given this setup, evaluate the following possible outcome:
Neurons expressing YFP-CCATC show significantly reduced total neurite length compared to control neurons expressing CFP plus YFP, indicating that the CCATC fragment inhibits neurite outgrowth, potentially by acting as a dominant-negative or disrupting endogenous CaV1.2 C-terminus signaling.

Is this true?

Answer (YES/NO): NO